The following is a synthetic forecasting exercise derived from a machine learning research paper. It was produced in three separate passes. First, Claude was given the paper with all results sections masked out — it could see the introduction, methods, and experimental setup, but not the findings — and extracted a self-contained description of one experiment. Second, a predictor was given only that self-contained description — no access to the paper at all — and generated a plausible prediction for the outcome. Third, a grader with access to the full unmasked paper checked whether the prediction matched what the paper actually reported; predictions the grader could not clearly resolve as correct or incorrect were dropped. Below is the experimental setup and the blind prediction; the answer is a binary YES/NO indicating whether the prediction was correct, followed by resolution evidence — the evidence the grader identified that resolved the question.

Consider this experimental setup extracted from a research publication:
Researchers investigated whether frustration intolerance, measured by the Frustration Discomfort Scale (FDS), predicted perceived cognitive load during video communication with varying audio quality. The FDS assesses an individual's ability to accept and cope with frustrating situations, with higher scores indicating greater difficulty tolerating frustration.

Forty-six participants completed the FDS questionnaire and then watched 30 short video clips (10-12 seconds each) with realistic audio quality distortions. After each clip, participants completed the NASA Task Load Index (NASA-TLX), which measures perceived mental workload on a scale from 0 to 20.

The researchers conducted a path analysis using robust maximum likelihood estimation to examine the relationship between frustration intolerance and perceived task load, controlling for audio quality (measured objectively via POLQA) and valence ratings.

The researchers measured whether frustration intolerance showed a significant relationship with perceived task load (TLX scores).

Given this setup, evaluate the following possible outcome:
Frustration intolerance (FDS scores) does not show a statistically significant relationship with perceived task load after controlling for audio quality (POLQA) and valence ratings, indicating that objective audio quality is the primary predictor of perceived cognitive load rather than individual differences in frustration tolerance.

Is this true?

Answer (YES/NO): NO